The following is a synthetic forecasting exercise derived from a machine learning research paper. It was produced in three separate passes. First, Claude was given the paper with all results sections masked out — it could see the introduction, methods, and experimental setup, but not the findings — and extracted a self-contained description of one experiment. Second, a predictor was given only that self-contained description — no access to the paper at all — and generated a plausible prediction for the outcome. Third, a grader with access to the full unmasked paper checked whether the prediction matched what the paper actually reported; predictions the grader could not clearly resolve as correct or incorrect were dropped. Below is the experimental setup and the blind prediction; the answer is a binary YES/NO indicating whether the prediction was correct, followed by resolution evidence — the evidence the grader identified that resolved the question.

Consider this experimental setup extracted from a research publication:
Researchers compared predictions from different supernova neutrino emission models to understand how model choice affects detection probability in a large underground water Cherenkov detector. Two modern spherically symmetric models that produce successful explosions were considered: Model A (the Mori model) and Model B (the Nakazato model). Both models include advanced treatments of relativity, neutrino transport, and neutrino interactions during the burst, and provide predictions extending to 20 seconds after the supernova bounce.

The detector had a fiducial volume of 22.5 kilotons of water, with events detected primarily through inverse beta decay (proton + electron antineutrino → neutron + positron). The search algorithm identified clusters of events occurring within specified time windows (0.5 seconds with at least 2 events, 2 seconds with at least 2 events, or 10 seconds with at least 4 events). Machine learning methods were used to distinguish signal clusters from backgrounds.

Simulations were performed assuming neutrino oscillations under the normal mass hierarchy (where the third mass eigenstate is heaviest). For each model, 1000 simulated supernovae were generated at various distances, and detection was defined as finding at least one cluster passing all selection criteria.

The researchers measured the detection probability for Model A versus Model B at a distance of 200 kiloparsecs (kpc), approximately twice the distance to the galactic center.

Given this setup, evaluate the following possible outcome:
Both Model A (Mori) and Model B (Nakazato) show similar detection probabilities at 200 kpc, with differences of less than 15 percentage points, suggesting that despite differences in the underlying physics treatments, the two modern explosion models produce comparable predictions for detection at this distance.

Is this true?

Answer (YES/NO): NO